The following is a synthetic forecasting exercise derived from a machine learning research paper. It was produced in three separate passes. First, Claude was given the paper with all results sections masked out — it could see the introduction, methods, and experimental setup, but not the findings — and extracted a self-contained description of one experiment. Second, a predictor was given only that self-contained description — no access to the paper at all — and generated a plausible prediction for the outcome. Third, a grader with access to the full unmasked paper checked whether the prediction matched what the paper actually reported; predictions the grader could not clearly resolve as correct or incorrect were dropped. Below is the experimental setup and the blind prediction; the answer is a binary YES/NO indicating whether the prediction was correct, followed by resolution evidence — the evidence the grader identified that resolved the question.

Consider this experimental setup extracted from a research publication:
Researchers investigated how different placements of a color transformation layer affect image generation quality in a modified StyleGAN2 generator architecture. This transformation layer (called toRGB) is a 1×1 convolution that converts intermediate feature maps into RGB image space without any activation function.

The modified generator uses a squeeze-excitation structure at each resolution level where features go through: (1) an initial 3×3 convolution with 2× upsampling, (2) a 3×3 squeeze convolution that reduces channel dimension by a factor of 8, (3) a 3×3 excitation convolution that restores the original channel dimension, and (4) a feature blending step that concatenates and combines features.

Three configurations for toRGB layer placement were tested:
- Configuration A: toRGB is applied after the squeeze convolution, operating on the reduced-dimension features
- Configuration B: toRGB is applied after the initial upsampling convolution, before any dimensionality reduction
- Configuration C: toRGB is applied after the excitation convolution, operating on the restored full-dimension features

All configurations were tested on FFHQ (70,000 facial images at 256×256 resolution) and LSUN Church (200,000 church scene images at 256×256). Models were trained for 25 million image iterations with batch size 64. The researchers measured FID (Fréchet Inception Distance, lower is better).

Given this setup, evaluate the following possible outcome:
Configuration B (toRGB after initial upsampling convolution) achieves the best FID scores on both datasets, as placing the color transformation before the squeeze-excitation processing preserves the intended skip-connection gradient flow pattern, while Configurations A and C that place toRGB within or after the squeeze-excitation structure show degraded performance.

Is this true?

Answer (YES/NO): NO